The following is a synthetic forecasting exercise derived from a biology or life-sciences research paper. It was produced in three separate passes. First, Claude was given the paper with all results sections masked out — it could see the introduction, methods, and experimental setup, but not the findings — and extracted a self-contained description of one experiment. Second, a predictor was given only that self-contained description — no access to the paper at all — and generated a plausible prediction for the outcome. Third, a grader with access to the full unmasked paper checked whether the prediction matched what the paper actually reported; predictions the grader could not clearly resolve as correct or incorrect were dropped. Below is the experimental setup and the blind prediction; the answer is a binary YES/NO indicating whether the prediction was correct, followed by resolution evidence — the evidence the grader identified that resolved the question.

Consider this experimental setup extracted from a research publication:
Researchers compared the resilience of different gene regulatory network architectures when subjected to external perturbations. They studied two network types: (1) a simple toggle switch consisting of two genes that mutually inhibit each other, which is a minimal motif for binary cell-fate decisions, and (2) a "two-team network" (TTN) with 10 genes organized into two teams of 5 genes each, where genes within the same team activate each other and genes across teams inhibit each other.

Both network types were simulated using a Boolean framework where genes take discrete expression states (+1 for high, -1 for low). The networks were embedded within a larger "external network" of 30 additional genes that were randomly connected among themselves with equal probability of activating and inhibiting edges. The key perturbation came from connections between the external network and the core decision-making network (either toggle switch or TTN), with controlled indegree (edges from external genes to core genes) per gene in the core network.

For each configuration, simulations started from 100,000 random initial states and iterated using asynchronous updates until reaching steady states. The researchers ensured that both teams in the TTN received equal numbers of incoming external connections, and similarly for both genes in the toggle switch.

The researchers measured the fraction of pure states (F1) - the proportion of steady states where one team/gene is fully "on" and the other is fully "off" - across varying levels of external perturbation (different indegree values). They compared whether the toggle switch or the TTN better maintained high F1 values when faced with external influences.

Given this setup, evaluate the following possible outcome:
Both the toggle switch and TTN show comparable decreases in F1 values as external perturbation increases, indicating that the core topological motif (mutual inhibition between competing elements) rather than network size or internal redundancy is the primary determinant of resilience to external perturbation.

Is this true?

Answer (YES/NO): NO